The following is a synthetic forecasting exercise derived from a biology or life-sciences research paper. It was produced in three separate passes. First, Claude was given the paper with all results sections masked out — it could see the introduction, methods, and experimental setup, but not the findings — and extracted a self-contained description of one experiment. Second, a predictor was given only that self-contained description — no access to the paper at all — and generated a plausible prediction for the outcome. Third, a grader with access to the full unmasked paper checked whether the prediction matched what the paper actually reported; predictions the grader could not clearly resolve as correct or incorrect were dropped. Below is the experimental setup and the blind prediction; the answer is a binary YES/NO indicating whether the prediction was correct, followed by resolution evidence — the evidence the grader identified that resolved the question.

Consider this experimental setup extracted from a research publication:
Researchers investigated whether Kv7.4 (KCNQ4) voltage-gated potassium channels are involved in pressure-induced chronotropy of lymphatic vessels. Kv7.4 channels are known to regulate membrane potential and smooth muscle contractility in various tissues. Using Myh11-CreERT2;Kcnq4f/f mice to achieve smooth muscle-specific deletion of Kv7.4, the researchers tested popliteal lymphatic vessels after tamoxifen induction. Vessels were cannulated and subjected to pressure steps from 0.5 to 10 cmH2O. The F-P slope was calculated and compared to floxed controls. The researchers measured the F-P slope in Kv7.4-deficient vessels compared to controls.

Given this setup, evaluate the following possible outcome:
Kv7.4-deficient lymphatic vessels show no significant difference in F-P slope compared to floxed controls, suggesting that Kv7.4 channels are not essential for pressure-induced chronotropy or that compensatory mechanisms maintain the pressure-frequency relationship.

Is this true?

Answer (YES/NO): YES